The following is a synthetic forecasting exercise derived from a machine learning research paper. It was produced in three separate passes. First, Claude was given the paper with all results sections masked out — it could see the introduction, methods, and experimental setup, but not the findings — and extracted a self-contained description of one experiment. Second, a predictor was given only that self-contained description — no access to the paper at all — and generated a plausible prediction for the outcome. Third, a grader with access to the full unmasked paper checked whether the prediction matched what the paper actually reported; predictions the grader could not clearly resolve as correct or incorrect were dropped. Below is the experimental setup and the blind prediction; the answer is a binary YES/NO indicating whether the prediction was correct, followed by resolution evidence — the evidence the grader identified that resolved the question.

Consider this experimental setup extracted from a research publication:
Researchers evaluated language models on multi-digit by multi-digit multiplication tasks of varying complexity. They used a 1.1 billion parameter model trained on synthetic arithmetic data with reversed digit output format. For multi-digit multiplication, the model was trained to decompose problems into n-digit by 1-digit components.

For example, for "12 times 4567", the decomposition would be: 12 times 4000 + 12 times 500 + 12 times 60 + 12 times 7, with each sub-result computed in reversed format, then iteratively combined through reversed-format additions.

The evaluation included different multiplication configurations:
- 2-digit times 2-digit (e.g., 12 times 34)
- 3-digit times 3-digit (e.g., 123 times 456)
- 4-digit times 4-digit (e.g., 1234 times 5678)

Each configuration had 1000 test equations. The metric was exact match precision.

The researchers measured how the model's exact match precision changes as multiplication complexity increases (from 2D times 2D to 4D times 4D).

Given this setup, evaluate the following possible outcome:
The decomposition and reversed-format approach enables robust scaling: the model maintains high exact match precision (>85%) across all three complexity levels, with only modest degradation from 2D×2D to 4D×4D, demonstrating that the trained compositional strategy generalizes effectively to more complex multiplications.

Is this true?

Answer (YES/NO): YES